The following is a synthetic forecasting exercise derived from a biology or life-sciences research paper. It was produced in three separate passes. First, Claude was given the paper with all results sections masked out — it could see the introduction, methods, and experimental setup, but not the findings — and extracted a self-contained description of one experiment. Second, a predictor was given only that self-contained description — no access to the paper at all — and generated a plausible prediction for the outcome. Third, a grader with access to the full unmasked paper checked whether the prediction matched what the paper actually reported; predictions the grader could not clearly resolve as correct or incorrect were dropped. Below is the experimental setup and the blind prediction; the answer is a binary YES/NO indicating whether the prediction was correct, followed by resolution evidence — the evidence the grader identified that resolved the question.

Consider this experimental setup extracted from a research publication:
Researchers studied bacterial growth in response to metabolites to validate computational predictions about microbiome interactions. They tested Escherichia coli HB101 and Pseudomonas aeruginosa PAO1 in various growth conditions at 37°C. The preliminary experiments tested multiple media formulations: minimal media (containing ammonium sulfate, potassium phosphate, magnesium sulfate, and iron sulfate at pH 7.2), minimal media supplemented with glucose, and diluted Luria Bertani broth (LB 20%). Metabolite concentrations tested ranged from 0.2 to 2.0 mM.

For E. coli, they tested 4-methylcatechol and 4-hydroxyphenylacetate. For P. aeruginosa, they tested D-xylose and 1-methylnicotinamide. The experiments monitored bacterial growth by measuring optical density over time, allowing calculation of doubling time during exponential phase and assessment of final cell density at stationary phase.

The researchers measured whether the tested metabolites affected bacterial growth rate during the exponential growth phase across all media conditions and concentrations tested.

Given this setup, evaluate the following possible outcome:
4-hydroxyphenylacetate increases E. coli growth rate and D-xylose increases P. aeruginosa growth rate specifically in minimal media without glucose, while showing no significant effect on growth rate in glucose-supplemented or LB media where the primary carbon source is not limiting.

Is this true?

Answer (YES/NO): NO